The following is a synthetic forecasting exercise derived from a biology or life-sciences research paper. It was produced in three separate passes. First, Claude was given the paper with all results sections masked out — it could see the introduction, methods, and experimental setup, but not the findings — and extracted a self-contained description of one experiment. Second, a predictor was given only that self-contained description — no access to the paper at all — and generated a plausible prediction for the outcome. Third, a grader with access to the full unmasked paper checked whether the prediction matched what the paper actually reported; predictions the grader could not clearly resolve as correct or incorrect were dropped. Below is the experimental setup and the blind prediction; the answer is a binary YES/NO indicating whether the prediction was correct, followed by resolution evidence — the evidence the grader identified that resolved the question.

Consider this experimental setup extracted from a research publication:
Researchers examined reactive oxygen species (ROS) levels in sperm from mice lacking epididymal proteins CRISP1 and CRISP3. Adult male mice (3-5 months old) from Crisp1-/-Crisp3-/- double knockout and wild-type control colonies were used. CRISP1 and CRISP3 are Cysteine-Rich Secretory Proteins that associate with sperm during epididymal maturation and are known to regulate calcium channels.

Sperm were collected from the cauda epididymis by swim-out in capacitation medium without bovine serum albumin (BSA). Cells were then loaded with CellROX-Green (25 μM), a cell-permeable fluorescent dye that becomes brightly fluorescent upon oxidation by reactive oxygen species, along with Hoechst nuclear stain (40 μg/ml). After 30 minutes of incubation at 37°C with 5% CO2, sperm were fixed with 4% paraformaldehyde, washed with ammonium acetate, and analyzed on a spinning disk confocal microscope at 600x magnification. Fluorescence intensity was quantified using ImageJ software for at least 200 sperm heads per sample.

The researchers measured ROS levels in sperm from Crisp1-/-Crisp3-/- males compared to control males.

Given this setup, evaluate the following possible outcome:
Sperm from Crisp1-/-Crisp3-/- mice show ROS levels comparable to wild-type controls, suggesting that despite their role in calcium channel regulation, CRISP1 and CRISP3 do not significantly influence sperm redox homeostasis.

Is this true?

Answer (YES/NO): YES